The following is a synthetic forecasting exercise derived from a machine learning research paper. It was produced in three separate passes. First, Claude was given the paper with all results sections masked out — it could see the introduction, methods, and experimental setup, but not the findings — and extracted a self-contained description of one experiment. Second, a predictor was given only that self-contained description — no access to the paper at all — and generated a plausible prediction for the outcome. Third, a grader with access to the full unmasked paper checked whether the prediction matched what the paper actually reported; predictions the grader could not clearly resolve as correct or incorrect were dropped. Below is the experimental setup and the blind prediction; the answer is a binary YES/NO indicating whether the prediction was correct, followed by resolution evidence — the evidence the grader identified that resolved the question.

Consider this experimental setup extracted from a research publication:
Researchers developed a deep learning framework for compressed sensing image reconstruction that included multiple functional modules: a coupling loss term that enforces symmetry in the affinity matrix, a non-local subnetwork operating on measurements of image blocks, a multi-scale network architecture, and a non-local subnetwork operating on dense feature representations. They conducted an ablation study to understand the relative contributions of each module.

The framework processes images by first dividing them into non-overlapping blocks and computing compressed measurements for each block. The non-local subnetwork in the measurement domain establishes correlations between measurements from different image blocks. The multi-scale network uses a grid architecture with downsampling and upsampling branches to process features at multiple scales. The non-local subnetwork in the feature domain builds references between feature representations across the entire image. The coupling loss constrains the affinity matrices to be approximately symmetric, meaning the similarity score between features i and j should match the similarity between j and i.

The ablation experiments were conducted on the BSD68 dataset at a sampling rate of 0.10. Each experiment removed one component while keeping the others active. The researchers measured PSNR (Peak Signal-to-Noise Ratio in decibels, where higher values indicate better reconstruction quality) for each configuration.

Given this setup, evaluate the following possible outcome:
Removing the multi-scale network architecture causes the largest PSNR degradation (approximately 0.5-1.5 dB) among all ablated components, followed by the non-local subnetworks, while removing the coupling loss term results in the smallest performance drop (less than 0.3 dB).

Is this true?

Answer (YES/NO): NO